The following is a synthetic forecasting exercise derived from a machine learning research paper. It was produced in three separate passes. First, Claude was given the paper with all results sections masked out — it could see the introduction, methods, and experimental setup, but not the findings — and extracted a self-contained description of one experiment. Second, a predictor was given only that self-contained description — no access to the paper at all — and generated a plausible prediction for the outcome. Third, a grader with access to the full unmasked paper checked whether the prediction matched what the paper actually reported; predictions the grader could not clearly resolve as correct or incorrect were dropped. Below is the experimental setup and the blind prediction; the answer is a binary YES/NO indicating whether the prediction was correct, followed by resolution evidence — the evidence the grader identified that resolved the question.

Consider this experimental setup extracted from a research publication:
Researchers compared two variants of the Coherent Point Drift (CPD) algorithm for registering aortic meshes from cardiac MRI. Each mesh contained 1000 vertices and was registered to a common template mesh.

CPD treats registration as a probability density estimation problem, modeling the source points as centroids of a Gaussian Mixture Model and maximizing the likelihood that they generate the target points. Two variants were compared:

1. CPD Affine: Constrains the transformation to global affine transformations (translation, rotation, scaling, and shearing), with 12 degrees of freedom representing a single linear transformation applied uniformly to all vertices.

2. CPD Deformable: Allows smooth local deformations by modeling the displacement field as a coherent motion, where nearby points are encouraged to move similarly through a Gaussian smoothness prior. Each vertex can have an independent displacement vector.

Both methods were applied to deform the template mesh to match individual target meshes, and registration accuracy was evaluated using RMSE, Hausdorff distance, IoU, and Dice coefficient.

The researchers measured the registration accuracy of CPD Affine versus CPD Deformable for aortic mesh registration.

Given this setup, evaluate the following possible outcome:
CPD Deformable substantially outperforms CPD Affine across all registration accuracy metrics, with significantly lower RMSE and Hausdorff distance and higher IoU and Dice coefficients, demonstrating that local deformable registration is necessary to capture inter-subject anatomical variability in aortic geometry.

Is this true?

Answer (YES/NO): NO